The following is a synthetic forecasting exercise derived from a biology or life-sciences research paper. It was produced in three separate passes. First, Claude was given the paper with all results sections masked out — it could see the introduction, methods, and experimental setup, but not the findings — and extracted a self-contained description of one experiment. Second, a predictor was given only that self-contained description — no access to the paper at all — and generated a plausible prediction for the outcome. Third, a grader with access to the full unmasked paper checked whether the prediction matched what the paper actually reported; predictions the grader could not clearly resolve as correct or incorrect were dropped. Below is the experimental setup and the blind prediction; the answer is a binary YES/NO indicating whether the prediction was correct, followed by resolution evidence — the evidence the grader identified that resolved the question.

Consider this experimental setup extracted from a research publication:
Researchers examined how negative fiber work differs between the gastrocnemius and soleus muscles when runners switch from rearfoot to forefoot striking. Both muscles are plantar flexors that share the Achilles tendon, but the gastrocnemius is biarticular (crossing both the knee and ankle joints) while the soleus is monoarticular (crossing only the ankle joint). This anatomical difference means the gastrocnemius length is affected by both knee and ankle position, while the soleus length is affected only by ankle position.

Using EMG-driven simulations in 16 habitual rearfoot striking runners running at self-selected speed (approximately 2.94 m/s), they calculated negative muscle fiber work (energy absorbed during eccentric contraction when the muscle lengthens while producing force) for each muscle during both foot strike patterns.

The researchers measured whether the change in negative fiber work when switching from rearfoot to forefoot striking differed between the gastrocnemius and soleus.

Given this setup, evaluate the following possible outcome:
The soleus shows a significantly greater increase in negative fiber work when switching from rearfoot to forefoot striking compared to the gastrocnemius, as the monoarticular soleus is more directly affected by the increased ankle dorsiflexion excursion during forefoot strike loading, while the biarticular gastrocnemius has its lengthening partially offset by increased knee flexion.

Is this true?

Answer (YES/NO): NO